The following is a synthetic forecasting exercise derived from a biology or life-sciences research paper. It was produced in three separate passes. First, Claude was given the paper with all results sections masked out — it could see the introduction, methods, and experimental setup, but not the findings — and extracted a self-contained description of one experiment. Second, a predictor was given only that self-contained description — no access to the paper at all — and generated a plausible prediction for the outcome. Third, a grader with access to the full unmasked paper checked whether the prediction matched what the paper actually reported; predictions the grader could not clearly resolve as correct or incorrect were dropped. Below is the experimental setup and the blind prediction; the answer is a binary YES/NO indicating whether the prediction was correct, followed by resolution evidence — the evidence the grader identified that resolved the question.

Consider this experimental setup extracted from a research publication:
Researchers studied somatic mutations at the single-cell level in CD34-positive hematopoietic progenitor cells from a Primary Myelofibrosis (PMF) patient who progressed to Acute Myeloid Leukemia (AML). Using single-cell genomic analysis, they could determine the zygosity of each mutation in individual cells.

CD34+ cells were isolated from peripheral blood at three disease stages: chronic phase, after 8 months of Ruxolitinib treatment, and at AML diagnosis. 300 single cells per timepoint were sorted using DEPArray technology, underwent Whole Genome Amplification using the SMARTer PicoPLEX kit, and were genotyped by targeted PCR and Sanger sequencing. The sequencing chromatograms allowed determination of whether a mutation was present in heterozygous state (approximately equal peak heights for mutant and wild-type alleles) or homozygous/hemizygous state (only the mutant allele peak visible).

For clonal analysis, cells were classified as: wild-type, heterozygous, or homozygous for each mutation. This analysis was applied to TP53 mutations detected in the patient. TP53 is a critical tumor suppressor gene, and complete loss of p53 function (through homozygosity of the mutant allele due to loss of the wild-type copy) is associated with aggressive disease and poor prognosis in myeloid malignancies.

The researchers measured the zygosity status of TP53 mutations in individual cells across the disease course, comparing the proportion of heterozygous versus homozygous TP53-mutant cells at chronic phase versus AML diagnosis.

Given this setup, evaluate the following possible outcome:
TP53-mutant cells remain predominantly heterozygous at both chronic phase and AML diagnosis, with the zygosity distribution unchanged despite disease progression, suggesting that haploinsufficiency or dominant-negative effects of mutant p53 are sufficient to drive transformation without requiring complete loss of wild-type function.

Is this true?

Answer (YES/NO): NO